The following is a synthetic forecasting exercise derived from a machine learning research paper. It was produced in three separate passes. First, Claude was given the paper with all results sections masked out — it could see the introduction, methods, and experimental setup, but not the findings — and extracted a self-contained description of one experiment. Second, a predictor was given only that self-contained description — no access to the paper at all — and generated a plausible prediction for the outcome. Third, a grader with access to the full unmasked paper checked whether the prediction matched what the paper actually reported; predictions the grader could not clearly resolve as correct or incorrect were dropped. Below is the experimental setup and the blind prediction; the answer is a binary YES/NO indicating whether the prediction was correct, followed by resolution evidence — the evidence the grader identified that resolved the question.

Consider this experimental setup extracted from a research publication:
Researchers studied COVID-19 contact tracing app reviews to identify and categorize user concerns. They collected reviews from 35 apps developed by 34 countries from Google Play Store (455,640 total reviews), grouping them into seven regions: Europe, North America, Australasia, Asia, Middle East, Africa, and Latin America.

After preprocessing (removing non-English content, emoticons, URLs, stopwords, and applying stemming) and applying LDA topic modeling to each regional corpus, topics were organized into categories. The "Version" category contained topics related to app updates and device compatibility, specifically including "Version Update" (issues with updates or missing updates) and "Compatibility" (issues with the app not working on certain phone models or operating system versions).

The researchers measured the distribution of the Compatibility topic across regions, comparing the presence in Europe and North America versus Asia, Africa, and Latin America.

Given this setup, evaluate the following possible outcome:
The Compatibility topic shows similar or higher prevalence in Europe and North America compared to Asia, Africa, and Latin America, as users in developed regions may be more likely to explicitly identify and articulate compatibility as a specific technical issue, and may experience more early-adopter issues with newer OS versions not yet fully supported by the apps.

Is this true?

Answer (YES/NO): YES